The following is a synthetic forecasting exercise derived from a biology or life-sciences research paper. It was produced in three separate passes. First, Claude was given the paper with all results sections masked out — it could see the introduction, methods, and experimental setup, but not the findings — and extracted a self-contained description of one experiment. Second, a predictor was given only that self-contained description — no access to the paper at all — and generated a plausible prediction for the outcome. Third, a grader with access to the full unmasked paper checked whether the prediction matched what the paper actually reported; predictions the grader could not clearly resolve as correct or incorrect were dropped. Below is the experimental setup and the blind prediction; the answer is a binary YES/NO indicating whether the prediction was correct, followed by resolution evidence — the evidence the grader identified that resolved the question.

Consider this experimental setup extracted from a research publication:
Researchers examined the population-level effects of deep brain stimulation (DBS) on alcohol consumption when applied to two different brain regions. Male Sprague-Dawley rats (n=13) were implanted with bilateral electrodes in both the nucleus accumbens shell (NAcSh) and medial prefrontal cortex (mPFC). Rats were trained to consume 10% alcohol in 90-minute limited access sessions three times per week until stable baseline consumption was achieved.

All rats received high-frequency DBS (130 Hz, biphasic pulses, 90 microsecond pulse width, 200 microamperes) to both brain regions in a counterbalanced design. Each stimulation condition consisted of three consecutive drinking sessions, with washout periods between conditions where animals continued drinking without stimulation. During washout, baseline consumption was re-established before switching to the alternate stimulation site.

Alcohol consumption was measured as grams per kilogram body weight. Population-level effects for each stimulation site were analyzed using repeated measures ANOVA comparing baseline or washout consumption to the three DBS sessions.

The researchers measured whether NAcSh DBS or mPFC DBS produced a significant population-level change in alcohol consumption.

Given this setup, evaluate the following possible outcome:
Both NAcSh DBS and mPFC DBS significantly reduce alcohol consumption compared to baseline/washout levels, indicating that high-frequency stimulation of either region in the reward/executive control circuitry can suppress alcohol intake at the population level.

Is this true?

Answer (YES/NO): NO